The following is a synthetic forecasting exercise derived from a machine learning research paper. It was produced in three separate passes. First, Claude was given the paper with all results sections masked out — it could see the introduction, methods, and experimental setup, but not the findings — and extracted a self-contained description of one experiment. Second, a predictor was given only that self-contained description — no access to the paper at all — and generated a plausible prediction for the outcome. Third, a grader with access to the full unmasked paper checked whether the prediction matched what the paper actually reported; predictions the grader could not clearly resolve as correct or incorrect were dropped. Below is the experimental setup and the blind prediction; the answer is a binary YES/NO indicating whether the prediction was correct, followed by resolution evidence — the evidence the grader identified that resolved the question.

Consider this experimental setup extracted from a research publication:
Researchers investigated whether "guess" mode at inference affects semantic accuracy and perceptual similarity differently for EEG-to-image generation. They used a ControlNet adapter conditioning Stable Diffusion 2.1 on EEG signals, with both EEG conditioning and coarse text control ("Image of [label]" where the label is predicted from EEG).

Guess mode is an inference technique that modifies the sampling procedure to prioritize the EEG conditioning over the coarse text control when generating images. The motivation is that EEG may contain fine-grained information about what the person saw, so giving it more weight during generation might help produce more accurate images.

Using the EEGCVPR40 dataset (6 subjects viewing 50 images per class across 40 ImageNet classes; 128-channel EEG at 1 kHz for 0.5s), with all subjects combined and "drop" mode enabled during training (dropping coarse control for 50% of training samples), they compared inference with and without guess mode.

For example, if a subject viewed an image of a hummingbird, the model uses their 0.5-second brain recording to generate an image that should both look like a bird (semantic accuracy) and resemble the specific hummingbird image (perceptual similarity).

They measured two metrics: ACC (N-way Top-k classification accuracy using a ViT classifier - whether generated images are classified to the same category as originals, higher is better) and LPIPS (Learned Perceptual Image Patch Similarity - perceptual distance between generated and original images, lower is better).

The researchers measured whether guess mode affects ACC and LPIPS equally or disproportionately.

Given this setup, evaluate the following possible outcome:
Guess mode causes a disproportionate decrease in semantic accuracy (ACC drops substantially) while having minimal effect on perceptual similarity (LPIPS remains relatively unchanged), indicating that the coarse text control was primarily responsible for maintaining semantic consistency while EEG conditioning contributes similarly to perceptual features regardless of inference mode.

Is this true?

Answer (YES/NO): NO